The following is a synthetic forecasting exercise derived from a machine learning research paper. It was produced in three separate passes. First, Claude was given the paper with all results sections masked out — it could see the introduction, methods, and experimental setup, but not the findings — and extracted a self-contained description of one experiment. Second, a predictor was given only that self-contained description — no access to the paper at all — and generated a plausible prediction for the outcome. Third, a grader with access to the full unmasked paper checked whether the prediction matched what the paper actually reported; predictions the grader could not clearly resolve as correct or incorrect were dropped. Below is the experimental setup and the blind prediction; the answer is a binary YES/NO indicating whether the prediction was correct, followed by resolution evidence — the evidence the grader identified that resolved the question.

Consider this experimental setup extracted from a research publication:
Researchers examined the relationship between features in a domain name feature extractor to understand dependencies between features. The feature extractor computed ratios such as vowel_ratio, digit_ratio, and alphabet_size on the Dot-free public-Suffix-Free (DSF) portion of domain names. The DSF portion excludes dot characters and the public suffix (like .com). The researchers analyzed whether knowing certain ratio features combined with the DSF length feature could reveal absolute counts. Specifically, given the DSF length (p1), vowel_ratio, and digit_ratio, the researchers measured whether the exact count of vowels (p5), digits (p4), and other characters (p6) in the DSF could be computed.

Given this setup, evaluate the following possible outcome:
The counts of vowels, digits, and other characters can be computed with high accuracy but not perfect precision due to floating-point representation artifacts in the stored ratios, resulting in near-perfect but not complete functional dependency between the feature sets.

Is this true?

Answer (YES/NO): NO